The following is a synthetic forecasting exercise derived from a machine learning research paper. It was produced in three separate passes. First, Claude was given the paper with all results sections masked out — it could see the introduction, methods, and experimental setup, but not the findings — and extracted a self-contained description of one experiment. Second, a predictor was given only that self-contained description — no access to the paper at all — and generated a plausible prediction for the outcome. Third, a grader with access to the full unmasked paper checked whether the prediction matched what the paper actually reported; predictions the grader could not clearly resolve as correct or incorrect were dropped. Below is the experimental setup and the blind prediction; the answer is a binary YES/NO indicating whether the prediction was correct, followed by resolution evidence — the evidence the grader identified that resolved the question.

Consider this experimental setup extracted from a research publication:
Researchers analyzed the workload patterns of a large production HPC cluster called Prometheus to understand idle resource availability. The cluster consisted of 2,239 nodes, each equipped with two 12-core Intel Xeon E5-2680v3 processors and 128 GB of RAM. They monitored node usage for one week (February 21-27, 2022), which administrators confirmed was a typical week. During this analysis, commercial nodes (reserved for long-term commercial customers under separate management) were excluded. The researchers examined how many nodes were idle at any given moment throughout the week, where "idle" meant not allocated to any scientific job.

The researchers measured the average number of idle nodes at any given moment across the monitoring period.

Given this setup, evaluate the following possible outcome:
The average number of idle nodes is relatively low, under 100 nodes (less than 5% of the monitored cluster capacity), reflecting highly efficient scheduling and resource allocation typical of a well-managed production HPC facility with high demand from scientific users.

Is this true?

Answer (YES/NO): YES